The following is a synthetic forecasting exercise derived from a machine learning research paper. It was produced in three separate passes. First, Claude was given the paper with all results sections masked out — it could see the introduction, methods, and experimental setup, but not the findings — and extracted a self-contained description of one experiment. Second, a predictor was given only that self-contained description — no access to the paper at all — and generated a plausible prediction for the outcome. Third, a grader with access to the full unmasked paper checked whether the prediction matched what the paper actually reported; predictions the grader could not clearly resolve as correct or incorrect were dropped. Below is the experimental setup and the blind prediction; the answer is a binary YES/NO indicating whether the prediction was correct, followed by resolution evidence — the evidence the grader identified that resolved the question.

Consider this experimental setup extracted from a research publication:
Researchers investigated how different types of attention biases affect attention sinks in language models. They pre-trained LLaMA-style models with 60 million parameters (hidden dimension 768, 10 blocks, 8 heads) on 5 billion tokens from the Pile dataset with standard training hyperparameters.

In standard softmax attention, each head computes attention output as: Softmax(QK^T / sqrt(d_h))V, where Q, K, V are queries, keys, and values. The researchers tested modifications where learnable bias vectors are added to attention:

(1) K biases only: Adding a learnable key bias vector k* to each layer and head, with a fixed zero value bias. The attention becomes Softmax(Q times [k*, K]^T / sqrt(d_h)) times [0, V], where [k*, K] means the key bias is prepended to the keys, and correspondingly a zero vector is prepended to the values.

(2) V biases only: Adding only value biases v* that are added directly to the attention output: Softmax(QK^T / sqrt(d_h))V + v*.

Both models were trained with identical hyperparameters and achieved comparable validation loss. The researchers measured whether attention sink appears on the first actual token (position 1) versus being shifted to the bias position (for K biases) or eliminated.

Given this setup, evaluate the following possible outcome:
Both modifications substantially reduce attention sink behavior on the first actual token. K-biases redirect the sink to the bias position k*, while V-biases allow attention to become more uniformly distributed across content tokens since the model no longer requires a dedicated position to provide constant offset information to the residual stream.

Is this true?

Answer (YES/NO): NO